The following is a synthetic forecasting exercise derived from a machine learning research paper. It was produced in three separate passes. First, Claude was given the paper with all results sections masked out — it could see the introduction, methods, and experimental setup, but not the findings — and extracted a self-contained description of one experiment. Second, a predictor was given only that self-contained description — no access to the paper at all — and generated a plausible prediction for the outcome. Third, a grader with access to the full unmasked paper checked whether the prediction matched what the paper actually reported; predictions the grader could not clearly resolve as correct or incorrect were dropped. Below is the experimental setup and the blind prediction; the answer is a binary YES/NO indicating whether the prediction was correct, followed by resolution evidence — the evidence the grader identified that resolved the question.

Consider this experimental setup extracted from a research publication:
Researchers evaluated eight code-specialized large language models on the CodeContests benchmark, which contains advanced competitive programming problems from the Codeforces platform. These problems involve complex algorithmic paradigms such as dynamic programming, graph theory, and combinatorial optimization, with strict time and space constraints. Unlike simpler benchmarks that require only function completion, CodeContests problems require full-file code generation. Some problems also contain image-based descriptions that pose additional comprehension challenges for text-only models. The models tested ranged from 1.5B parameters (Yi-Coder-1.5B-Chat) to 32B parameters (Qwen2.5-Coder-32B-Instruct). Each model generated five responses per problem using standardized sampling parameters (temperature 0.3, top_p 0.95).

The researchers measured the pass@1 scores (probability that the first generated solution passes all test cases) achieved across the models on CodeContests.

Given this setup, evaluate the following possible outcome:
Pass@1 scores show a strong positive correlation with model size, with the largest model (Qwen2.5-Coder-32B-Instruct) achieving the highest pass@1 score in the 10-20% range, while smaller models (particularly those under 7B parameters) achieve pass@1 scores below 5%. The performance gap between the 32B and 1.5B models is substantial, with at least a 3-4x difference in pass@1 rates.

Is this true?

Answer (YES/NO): NO